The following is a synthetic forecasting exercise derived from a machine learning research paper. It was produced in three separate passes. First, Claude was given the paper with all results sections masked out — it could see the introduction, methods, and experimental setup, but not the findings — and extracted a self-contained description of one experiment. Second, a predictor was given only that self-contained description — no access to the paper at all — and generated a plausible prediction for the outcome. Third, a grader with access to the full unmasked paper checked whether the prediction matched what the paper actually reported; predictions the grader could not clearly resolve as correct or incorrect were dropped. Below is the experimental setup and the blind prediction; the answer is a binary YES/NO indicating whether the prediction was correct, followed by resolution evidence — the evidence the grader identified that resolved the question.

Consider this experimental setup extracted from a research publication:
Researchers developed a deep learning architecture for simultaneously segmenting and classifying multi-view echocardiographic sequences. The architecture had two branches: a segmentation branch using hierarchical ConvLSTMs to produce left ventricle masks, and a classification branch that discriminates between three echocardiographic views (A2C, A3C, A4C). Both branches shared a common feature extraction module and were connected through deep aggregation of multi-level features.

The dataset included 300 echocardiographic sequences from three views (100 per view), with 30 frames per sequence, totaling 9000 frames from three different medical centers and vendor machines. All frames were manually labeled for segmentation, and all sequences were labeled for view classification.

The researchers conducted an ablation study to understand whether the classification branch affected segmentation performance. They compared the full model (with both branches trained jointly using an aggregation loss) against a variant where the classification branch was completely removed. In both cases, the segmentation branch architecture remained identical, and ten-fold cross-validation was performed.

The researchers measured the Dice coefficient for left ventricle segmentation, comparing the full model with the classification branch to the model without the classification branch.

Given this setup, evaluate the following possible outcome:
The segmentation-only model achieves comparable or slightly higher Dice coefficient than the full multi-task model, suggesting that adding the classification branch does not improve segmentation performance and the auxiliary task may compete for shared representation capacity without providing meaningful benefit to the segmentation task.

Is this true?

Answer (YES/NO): NO